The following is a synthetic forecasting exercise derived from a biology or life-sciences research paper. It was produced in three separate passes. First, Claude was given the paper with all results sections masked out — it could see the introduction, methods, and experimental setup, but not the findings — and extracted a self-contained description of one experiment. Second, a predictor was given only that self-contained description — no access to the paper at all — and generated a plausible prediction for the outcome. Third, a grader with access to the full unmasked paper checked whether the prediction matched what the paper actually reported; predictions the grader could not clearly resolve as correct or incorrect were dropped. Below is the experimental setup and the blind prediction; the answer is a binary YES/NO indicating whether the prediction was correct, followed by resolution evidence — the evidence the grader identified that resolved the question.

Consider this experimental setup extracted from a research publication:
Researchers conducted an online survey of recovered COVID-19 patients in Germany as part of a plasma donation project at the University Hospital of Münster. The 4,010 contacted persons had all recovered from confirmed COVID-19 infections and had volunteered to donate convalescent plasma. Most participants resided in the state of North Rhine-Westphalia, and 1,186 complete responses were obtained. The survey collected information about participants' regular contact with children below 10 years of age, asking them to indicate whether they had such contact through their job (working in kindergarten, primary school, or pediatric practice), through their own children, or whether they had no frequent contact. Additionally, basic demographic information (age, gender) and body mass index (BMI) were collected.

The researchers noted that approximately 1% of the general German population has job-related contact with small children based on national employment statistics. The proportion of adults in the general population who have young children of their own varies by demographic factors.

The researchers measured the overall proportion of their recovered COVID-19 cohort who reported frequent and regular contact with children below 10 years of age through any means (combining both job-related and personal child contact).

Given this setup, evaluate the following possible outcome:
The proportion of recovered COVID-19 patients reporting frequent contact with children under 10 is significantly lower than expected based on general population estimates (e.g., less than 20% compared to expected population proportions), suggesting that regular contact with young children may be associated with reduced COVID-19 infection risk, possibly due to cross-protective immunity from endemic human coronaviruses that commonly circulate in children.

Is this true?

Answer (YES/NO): NO